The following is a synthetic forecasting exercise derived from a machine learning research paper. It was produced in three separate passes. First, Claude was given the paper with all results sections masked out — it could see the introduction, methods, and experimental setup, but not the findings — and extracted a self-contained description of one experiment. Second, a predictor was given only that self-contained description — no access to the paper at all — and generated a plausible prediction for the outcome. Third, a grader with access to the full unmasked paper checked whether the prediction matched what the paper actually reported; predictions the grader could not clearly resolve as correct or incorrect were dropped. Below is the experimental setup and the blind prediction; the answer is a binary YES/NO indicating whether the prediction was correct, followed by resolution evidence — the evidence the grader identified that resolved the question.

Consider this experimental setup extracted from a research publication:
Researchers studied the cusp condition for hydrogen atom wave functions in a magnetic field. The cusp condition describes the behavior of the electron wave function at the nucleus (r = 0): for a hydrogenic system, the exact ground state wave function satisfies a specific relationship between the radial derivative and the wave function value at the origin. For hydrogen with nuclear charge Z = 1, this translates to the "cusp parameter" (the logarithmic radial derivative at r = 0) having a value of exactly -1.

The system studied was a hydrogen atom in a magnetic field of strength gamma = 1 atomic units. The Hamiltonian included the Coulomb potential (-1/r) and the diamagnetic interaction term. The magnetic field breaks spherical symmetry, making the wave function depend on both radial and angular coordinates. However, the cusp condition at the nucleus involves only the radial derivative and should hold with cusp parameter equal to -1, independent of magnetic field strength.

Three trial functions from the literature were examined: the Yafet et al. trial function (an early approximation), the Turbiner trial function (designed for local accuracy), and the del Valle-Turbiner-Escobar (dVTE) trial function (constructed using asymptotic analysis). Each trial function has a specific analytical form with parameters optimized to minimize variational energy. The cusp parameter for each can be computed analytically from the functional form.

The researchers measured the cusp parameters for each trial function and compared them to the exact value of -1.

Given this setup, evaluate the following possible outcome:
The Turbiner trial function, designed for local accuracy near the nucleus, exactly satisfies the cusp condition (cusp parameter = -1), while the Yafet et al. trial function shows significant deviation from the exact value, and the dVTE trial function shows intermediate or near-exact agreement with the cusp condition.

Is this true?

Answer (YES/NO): NO